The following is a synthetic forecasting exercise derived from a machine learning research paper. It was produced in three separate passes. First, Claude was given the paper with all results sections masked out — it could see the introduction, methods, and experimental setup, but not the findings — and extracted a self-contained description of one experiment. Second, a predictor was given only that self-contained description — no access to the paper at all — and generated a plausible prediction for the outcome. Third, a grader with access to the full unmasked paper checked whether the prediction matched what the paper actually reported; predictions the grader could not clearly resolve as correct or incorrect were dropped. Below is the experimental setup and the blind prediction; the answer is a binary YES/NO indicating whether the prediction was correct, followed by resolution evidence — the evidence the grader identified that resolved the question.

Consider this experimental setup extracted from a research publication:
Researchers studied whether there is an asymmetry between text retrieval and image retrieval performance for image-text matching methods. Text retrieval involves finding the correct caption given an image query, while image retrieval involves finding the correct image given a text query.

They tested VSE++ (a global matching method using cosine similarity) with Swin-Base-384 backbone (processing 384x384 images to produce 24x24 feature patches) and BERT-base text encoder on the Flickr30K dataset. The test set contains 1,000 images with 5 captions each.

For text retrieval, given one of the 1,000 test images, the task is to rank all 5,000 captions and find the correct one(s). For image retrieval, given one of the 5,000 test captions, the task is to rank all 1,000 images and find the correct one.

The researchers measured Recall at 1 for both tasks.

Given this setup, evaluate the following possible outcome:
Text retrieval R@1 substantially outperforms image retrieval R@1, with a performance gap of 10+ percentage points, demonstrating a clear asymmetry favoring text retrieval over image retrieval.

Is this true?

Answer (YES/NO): YES